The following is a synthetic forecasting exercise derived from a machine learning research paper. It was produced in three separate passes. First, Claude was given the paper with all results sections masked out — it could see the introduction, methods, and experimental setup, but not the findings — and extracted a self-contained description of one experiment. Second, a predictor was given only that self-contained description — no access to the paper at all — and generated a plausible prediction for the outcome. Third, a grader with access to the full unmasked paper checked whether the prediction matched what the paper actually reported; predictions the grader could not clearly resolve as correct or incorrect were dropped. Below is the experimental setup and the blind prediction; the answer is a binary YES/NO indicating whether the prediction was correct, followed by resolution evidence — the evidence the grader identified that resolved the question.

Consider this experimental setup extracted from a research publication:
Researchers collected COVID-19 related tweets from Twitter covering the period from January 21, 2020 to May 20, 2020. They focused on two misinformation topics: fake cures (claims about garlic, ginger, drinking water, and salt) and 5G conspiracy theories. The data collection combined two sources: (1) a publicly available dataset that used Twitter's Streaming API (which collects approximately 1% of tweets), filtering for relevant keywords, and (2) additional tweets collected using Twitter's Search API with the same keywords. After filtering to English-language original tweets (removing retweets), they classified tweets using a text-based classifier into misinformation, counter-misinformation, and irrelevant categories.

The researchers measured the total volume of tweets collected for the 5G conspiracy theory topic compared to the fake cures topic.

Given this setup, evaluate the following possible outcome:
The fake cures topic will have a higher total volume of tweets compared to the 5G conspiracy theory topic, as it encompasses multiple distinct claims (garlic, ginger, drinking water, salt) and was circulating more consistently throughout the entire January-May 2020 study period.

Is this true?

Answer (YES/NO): NO